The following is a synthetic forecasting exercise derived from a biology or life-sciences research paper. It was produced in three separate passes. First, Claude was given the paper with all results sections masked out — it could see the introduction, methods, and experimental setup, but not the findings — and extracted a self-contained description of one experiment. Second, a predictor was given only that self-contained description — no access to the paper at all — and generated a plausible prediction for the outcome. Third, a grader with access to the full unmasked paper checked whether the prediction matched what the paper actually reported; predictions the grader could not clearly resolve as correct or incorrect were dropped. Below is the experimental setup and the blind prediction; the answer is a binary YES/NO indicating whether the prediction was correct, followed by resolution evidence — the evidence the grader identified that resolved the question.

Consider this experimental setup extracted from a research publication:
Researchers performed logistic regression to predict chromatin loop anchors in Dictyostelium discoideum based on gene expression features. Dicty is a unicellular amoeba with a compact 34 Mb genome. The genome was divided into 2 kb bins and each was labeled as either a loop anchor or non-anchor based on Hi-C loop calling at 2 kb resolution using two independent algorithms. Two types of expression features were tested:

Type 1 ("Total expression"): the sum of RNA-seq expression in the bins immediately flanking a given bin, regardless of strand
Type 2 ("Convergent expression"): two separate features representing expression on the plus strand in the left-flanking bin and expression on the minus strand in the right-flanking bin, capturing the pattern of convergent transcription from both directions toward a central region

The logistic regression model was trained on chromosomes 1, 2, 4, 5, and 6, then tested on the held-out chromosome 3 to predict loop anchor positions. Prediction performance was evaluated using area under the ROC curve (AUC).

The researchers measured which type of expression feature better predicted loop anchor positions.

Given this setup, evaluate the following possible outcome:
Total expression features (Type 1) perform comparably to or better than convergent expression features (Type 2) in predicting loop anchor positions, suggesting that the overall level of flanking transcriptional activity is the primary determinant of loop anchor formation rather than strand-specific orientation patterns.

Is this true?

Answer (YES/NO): NO